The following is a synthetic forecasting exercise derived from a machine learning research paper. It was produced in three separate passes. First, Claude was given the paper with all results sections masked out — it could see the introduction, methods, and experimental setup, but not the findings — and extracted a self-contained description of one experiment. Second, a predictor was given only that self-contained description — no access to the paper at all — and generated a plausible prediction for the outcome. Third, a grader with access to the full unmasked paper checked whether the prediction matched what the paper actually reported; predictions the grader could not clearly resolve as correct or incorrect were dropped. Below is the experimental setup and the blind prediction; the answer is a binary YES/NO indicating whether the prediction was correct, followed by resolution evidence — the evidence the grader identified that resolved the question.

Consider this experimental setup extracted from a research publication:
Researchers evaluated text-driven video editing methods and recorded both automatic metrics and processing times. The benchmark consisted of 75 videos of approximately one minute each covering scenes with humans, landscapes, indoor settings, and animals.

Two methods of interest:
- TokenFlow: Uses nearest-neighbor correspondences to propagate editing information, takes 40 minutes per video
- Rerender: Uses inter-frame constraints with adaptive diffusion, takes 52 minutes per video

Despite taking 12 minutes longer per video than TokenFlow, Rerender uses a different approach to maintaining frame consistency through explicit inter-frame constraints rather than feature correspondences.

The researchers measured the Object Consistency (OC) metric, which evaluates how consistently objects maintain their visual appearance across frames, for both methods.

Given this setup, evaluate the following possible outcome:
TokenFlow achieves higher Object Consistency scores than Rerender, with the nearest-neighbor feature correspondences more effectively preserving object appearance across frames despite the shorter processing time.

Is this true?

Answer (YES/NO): YES